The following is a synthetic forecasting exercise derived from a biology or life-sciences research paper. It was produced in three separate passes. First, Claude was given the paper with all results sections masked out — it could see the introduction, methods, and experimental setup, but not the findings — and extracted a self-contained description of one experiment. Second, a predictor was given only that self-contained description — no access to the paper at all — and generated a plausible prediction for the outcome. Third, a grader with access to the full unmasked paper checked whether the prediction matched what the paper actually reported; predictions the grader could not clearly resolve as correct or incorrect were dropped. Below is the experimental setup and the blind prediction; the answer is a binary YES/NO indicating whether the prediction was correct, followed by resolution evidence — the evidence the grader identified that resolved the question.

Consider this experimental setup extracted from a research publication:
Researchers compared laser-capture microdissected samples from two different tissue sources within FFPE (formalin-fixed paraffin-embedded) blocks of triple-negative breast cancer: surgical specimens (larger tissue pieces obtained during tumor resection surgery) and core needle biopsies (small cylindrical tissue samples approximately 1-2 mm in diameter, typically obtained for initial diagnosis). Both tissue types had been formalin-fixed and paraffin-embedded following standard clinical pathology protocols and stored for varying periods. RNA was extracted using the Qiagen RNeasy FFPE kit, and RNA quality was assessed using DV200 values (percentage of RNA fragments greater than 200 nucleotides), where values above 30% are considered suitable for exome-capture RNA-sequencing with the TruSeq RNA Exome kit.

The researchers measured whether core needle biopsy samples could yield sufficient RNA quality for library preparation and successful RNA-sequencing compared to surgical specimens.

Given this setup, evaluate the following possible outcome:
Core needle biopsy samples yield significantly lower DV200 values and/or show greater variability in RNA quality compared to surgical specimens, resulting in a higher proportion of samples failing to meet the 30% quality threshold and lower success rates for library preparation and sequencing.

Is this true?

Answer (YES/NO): NO